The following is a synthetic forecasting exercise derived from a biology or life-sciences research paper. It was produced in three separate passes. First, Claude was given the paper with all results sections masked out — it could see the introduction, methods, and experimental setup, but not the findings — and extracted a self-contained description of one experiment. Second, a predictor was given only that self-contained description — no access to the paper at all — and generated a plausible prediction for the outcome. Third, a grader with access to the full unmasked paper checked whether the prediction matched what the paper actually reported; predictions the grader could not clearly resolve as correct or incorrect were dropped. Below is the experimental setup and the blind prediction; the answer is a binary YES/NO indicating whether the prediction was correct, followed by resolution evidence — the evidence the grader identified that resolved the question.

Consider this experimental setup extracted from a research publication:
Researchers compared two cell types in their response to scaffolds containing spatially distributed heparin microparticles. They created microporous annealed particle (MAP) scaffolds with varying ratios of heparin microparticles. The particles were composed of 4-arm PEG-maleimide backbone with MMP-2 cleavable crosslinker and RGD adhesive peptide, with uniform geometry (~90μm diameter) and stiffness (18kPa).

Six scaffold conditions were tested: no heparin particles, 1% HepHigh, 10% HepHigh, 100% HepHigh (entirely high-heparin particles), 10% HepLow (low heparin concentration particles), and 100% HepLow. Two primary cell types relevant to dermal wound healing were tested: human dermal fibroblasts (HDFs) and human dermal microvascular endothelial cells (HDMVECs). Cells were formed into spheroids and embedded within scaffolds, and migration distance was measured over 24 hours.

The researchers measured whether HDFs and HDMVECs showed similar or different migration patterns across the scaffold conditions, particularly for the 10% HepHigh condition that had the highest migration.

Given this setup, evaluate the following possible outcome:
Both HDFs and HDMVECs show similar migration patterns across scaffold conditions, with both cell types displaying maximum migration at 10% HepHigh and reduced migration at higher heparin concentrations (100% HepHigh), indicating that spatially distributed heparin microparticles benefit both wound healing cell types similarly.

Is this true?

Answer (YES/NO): YES